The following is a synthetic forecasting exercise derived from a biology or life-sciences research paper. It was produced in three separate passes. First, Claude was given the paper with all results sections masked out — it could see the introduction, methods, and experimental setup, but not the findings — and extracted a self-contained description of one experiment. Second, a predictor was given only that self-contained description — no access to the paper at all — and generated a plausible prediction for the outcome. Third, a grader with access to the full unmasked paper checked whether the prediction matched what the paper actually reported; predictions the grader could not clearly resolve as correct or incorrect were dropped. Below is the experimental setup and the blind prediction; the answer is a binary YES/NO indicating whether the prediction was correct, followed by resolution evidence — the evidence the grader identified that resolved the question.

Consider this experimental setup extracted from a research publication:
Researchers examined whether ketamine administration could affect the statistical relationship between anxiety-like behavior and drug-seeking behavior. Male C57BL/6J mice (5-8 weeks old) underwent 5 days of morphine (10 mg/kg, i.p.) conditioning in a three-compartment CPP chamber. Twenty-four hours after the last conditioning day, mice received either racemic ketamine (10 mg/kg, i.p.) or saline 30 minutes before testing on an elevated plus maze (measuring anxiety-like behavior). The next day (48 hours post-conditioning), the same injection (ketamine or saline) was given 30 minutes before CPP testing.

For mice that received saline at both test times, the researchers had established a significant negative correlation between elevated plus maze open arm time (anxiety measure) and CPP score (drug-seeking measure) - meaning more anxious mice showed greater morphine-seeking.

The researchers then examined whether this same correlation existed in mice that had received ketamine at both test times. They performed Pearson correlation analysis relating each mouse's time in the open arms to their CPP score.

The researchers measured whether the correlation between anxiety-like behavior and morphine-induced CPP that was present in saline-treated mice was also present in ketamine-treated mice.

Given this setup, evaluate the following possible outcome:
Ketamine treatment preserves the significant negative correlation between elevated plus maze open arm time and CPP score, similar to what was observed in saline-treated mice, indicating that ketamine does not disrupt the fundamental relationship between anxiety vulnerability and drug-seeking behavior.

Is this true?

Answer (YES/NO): NO